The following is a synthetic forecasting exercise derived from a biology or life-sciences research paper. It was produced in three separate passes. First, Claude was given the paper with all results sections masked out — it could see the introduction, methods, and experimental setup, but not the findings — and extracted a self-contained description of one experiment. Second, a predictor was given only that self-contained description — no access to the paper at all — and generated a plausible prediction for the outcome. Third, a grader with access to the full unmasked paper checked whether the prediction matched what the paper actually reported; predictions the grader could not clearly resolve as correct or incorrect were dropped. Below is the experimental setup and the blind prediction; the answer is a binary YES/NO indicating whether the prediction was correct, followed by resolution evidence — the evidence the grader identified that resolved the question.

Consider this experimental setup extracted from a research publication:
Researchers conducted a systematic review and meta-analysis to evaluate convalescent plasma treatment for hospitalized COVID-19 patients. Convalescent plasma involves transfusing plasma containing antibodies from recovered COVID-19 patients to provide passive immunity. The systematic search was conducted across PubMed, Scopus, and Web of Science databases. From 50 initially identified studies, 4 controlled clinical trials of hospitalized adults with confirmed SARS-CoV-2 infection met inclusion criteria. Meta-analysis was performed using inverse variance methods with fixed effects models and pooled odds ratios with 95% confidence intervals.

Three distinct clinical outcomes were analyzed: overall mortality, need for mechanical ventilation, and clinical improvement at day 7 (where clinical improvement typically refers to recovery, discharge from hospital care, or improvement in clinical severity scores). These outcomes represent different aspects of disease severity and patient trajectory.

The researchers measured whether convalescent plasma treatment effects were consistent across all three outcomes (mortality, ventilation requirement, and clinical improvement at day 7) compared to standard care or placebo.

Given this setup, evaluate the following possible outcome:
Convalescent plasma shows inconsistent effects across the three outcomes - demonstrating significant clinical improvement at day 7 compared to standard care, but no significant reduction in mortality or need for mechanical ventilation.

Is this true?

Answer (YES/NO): YES